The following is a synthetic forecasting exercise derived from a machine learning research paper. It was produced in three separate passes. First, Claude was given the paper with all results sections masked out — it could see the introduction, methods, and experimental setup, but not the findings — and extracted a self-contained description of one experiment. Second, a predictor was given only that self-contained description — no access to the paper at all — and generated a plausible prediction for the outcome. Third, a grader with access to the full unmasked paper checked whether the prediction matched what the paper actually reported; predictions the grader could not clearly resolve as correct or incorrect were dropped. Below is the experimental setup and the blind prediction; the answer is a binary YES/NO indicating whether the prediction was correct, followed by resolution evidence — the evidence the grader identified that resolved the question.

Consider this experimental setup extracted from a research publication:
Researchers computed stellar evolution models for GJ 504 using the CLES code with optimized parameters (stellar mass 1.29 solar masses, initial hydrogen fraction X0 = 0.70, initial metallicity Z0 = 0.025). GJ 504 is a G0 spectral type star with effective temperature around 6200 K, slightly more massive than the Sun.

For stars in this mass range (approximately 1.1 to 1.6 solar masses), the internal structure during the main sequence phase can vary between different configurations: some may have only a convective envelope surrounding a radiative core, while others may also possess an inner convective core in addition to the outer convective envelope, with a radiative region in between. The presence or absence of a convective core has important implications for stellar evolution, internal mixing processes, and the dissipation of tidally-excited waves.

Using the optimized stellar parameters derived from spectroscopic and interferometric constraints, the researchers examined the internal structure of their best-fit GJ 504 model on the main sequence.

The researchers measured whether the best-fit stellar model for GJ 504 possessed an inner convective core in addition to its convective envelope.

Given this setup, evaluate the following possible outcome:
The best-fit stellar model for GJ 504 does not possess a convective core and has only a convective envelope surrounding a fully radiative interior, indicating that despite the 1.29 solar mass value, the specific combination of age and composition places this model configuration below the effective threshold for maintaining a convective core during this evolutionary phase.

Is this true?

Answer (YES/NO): NO